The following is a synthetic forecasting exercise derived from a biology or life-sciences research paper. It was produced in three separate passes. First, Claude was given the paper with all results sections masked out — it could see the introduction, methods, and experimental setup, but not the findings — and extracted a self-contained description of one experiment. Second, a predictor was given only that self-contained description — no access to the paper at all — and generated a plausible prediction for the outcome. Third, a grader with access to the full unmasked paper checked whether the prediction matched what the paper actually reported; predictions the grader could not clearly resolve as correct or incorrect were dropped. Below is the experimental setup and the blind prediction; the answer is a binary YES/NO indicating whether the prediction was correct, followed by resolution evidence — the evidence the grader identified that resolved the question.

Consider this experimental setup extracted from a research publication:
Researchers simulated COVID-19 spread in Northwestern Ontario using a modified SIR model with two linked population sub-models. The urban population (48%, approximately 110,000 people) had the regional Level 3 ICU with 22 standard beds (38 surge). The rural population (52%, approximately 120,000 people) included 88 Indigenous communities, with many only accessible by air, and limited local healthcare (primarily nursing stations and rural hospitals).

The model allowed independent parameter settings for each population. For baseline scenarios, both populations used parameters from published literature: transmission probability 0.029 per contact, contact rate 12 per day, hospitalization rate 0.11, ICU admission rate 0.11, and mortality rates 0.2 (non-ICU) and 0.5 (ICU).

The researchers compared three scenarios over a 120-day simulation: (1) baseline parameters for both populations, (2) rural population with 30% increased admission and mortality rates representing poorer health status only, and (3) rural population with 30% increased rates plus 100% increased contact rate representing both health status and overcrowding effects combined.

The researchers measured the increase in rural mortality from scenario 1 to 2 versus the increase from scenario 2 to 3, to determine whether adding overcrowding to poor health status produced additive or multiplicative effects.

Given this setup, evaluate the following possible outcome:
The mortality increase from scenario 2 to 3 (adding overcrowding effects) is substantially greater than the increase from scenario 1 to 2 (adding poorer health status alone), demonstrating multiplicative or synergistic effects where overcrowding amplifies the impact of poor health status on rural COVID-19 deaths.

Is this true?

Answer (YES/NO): YES